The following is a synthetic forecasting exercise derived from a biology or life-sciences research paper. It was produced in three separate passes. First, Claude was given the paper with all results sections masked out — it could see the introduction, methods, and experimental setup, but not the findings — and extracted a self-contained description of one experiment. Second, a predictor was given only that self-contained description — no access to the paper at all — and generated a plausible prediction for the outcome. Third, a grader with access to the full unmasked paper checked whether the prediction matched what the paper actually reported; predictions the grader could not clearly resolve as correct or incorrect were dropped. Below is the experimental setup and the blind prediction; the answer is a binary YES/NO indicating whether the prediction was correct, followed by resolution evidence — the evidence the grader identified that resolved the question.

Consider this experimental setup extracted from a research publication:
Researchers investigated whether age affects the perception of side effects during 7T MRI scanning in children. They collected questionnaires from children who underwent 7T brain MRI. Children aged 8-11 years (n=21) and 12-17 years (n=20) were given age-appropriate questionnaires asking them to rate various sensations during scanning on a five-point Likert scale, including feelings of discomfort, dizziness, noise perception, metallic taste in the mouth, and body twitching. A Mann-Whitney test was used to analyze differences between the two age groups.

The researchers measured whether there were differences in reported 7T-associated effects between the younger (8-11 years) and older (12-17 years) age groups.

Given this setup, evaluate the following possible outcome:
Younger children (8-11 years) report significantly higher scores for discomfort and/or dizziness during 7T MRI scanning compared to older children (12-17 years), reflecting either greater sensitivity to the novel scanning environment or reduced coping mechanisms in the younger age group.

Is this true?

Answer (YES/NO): NO